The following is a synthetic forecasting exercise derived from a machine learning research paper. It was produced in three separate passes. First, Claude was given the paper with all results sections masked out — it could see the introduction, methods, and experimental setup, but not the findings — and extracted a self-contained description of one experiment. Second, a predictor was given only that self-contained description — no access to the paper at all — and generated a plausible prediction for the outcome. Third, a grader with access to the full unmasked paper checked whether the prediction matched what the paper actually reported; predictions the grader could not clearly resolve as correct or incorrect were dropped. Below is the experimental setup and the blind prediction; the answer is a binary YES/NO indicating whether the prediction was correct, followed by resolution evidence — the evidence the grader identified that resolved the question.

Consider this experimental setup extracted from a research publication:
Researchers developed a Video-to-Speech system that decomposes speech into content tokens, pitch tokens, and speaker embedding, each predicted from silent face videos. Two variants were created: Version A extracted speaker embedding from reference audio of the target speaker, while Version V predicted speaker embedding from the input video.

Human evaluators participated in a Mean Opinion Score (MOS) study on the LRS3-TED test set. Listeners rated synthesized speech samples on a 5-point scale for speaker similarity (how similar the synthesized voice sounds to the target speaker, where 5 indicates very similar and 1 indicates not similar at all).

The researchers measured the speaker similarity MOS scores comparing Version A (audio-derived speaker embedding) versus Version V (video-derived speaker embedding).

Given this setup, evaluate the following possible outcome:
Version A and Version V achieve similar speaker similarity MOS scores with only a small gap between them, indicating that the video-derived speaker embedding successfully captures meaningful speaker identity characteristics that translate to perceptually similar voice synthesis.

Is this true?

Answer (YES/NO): NO